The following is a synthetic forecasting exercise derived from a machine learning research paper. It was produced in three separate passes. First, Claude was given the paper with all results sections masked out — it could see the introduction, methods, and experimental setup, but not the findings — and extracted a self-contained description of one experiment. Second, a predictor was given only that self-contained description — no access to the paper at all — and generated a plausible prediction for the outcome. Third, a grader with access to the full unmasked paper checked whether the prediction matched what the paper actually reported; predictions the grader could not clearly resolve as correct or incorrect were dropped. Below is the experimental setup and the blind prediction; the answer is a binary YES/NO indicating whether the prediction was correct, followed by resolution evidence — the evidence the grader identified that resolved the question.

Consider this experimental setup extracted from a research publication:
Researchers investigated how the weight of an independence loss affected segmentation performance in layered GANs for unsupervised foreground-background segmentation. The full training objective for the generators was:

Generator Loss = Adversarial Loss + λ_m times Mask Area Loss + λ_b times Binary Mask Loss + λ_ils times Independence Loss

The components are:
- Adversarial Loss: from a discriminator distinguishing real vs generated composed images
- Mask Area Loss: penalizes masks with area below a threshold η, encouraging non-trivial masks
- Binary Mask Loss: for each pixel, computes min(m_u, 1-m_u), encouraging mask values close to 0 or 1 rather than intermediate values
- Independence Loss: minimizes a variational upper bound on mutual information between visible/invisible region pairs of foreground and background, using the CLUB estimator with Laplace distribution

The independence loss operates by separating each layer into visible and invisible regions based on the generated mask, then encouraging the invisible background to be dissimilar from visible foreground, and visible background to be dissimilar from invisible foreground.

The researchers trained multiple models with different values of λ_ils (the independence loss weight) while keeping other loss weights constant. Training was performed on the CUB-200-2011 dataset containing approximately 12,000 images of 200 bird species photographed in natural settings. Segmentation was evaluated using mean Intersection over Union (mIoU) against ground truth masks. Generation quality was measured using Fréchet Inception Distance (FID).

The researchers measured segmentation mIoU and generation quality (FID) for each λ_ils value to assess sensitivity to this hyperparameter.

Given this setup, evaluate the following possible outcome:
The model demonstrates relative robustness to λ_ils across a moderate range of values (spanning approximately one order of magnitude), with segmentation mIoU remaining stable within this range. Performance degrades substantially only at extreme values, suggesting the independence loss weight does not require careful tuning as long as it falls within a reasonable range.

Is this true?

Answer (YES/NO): NO